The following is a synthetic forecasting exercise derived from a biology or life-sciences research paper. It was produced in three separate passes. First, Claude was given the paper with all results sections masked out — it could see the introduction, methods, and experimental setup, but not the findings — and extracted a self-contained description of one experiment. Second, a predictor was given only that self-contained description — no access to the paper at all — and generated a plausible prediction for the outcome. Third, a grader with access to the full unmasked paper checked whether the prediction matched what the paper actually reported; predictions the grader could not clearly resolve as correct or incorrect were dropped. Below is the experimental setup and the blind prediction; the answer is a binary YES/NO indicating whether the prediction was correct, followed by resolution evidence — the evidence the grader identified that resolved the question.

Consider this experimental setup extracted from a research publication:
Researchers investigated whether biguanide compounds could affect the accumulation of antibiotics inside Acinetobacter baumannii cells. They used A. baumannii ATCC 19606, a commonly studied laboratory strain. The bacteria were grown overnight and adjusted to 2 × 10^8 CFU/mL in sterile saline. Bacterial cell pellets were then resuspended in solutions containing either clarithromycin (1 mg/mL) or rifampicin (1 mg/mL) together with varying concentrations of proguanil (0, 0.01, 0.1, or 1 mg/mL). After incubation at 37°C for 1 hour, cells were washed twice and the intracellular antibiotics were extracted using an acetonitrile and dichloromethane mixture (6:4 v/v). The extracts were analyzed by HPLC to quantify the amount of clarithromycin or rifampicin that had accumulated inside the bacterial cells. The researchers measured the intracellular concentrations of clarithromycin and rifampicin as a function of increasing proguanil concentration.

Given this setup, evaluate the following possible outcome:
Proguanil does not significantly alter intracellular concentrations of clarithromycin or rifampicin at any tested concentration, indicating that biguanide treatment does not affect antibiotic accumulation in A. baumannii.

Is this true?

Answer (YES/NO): NO